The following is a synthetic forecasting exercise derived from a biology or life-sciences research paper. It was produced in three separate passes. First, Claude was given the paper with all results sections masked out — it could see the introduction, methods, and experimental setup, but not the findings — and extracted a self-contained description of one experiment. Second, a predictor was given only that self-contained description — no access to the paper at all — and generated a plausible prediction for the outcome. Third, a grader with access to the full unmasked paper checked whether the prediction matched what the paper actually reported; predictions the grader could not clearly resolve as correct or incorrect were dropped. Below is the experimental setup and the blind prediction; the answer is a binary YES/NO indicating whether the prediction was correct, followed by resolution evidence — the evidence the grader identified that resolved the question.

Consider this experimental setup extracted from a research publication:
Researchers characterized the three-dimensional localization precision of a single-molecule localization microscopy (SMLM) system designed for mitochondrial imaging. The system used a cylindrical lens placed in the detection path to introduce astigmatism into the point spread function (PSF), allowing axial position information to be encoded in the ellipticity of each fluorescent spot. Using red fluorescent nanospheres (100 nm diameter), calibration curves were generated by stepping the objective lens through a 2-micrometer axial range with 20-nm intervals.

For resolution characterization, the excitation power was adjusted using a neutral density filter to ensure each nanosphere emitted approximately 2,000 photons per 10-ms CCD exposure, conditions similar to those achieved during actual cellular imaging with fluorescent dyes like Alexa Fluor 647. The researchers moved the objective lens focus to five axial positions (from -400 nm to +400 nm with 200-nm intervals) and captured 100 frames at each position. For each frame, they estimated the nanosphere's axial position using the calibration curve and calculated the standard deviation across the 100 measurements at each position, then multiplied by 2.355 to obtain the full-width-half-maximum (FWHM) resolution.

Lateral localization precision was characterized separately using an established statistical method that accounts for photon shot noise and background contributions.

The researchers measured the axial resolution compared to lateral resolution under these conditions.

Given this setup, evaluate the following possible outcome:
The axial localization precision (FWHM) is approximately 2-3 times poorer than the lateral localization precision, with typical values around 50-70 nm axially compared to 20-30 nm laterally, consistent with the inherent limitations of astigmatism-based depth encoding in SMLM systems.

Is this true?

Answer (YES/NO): NO